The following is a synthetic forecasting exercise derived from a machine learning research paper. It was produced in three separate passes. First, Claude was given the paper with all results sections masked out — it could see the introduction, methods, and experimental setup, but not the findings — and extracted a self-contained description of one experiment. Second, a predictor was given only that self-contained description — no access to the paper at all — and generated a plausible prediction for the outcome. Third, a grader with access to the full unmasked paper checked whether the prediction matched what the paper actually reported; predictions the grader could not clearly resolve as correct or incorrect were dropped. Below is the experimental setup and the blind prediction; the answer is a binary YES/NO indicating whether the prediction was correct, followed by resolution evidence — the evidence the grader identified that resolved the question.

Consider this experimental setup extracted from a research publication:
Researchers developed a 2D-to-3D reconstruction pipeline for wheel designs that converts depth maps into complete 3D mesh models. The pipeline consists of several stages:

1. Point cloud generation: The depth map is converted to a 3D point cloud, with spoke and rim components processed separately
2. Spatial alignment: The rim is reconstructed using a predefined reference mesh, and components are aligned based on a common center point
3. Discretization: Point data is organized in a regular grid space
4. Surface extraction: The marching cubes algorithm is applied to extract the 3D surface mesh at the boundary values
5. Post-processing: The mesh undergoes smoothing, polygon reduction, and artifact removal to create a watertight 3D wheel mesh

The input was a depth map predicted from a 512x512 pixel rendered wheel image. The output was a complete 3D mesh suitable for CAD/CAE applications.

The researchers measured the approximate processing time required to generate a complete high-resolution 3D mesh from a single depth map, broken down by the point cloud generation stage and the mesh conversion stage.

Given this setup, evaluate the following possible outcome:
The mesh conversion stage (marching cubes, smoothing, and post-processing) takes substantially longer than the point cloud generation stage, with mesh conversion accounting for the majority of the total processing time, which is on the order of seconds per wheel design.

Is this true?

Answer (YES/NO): NO